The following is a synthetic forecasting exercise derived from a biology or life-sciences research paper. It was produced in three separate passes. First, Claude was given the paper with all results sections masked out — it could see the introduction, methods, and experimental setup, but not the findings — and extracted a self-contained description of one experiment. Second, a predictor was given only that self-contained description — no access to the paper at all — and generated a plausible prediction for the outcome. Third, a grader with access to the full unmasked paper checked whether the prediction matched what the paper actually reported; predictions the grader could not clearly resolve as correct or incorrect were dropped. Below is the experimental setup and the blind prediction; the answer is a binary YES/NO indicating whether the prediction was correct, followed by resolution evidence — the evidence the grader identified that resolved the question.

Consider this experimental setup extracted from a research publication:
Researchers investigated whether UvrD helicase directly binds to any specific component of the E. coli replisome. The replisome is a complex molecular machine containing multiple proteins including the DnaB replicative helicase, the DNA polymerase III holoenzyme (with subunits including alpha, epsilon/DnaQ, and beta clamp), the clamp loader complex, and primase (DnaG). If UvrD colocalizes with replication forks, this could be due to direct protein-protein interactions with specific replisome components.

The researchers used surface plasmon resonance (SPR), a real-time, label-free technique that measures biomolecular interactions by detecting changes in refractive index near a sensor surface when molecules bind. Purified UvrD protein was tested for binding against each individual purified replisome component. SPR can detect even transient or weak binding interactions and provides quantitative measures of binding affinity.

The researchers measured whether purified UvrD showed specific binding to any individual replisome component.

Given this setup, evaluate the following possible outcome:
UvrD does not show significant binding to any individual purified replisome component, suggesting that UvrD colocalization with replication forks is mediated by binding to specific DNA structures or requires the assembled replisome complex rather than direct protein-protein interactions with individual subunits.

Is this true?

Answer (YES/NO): YES